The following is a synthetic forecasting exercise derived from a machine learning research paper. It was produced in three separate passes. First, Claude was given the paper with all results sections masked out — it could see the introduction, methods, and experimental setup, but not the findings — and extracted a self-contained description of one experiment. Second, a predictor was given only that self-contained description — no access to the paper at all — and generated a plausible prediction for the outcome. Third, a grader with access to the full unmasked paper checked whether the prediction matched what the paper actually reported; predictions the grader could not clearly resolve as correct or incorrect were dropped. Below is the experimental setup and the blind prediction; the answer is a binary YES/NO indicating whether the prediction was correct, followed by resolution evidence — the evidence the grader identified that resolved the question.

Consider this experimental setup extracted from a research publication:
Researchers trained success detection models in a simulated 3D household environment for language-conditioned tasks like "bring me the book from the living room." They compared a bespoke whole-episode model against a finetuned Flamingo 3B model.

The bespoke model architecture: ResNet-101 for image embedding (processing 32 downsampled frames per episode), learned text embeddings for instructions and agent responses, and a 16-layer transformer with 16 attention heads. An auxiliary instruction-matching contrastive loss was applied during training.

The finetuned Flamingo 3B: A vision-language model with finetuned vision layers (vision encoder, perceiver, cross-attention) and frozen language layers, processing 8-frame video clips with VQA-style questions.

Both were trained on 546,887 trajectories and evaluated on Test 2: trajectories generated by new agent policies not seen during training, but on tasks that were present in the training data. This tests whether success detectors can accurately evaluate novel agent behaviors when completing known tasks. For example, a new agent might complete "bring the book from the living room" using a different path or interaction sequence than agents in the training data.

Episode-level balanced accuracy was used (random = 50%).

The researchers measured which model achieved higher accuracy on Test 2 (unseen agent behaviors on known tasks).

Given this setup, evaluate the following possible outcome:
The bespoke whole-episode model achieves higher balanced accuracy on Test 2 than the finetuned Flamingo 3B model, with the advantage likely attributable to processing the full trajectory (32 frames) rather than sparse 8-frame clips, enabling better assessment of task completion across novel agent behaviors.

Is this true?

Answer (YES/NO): NO